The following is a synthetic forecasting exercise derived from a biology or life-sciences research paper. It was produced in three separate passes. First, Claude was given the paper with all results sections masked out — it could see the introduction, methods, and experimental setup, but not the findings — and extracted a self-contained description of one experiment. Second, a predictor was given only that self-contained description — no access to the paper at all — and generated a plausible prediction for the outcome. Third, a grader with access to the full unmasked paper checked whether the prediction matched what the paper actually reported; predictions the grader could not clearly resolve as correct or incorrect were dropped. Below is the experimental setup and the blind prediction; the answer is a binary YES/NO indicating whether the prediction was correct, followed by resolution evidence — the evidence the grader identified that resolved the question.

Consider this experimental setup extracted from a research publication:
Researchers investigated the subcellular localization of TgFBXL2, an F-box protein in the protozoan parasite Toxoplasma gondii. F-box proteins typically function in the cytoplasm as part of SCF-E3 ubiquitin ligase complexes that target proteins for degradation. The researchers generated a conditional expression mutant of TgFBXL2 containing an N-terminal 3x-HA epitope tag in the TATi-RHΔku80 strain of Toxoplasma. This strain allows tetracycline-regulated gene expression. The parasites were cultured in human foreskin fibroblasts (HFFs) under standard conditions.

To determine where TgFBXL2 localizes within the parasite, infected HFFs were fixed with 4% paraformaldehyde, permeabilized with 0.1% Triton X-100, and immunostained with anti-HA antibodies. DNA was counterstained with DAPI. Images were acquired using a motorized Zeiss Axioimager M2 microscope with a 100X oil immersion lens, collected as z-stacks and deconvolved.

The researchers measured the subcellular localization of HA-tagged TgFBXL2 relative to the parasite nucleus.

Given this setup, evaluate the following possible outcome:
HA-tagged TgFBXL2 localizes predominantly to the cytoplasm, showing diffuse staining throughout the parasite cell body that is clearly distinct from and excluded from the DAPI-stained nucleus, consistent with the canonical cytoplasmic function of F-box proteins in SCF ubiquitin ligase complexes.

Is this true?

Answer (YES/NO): NO